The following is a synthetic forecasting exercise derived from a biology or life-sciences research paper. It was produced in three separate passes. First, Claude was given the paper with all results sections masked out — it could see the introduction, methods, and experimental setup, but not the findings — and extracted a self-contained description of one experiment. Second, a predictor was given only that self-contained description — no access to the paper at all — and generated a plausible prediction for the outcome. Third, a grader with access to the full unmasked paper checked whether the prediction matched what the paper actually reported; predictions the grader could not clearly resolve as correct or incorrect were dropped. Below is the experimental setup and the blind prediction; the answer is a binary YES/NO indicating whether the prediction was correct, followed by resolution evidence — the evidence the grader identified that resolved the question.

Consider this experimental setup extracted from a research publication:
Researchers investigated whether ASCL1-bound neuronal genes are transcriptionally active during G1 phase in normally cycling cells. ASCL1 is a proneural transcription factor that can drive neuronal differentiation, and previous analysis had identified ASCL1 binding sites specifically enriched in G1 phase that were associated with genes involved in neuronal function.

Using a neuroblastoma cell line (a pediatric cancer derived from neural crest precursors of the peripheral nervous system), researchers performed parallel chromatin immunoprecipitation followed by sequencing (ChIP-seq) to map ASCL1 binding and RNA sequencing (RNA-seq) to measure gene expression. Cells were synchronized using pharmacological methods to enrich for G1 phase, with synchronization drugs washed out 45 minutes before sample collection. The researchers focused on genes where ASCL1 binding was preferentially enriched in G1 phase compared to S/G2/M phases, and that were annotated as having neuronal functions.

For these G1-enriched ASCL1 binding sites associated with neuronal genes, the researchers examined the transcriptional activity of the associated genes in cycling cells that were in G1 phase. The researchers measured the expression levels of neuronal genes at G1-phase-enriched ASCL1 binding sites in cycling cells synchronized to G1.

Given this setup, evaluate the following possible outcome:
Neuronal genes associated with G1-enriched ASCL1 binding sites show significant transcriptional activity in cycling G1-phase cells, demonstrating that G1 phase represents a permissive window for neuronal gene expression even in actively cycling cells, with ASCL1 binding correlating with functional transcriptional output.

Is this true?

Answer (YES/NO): NO